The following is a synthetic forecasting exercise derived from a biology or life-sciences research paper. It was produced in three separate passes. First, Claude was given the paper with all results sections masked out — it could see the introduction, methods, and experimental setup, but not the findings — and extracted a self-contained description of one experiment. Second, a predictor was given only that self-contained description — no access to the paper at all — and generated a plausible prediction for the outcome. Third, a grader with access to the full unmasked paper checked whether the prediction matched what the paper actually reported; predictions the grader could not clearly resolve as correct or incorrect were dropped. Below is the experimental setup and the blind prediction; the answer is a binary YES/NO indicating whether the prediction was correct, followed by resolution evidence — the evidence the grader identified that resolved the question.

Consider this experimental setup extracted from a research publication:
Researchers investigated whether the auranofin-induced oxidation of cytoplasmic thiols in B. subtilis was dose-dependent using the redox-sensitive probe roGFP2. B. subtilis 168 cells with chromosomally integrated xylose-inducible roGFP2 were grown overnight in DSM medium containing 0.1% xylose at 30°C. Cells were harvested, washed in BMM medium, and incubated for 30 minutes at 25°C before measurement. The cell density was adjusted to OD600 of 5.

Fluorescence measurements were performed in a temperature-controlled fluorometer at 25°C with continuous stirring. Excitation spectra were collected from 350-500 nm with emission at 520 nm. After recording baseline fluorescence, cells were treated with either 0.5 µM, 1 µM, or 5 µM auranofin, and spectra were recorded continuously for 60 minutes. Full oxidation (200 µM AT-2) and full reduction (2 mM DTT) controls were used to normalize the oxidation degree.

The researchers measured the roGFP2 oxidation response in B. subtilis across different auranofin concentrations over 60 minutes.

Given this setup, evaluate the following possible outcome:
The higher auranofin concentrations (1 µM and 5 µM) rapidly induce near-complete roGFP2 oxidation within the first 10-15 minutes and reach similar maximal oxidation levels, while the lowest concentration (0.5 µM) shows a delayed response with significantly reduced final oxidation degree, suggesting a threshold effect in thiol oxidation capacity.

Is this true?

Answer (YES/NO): NO